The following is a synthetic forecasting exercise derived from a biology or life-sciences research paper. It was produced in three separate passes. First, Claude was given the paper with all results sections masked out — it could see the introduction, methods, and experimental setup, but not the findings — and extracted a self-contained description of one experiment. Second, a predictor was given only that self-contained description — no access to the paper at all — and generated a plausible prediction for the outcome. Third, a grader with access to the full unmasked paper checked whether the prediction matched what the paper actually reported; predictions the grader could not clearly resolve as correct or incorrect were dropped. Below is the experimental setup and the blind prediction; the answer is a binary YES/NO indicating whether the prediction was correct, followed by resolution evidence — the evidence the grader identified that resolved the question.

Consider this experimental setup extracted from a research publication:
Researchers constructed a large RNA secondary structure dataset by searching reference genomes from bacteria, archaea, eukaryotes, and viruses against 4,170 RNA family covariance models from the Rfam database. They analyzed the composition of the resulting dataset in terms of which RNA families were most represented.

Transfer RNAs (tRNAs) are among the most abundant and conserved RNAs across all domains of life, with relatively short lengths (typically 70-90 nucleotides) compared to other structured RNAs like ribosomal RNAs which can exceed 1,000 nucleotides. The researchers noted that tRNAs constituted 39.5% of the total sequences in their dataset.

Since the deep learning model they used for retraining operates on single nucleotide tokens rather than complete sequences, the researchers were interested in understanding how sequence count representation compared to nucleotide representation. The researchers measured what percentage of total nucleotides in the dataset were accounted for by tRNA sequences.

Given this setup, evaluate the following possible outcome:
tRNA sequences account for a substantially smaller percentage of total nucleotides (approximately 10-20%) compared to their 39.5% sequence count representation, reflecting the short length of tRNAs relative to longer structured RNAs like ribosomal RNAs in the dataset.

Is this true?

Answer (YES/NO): YES